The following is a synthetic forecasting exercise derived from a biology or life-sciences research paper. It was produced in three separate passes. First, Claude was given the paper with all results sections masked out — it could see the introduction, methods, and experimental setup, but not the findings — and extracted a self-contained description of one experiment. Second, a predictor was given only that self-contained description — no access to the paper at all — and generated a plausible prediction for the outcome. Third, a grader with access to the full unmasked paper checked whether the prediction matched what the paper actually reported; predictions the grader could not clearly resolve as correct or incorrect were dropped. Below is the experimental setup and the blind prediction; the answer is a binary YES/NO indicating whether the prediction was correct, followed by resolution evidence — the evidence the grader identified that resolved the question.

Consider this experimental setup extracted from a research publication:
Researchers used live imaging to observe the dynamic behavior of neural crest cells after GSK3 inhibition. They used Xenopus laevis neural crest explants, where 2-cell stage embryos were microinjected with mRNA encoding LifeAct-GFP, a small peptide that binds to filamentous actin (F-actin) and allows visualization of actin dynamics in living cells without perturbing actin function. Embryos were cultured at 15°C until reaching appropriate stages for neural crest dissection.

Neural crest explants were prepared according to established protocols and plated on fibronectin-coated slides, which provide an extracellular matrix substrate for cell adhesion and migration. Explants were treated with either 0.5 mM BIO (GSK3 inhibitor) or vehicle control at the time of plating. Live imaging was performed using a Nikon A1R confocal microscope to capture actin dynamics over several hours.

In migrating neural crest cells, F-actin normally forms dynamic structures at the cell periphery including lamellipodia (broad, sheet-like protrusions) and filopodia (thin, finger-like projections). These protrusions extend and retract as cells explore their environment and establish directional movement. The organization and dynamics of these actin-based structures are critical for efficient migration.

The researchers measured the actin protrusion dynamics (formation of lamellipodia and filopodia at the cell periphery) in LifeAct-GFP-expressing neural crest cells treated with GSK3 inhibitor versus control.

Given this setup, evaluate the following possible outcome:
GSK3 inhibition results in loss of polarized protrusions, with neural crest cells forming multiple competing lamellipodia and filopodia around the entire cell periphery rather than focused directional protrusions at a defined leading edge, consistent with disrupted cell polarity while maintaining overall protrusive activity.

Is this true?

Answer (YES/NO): NO